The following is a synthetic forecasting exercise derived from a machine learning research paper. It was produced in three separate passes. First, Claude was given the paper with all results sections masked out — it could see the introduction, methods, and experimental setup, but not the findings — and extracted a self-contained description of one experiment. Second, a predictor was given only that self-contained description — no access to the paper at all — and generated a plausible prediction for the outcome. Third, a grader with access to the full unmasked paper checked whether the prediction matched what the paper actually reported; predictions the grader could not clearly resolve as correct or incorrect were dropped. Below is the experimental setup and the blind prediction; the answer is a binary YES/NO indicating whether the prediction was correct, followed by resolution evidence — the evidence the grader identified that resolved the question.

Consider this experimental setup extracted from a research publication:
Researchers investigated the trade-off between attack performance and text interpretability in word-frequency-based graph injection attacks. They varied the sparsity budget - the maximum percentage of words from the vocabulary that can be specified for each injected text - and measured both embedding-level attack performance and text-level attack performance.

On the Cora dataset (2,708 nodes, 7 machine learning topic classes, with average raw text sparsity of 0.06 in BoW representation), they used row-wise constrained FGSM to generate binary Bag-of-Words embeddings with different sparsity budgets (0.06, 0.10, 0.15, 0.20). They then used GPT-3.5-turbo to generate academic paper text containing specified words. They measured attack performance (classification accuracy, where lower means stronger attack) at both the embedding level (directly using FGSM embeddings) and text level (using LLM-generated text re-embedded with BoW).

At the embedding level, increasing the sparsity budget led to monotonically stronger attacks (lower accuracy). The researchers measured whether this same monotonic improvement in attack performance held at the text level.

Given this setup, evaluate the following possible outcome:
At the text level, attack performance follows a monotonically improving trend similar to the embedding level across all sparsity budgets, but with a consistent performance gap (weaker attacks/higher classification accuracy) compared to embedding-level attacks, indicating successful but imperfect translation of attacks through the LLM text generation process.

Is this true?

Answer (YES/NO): NO